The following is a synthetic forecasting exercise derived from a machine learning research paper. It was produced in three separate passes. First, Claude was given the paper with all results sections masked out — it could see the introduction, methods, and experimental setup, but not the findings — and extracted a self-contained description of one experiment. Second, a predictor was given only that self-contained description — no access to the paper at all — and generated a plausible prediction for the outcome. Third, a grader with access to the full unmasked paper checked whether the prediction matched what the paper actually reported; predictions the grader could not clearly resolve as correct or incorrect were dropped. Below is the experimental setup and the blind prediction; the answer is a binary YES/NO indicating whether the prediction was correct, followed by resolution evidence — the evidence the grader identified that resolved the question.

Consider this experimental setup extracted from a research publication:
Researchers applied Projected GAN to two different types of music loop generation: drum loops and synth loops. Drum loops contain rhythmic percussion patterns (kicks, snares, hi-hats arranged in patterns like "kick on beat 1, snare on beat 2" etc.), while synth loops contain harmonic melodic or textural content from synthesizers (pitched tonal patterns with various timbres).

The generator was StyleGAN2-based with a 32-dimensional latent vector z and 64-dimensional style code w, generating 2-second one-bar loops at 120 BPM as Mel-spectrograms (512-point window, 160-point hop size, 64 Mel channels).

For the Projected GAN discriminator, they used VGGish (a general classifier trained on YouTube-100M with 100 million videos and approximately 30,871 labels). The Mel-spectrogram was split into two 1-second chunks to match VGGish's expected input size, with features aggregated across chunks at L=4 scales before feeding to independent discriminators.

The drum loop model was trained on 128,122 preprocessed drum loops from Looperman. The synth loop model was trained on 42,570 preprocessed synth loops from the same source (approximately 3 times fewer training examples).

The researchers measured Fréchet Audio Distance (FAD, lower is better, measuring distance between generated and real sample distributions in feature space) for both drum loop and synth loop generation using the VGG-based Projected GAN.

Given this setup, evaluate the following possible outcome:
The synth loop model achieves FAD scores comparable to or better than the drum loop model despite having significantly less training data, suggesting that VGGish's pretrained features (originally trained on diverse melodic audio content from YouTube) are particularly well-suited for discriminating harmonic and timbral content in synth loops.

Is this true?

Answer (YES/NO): YES